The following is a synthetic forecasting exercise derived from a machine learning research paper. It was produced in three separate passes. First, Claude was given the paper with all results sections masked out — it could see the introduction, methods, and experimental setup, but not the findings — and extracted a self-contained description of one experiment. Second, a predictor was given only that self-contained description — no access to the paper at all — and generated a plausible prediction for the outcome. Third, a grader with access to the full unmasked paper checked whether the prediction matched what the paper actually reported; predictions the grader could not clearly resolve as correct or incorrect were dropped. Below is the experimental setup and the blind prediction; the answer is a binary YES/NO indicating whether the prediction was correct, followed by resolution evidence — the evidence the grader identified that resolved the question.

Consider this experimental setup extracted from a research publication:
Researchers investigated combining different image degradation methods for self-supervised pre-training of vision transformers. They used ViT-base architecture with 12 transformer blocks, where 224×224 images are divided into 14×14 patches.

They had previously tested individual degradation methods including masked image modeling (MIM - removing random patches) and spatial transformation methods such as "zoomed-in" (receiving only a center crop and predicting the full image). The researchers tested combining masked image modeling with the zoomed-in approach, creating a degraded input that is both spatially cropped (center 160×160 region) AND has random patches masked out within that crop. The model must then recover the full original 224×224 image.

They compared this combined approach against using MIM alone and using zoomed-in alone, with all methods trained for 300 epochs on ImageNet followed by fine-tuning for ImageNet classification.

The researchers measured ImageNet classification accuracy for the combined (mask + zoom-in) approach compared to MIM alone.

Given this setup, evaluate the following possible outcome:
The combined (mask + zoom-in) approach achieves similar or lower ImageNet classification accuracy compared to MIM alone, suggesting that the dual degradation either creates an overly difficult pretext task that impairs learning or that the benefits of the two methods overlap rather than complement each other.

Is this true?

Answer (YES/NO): NO